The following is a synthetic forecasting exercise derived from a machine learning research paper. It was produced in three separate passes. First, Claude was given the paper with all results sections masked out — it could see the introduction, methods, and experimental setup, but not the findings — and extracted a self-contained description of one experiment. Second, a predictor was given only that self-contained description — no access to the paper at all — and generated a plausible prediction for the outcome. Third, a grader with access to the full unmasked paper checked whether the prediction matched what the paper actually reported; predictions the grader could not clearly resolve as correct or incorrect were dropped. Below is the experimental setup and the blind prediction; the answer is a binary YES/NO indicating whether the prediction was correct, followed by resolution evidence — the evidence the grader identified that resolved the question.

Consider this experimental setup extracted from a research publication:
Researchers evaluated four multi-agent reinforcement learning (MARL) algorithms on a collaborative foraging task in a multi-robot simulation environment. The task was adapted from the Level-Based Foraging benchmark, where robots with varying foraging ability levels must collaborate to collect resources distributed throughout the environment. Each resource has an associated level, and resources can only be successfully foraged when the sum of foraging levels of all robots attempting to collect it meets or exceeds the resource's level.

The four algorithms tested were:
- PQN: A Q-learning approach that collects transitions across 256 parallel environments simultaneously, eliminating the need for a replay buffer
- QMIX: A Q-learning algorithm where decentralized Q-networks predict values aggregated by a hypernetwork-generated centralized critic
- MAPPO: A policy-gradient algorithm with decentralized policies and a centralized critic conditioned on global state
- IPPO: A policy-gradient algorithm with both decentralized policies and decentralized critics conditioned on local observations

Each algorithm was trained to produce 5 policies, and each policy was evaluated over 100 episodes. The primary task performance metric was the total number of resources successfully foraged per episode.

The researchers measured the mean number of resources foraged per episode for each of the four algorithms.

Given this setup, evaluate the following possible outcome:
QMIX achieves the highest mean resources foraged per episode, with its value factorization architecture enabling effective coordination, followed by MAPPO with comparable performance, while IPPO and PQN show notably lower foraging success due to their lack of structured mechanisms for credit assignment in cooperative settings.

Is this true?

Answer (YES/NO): NO